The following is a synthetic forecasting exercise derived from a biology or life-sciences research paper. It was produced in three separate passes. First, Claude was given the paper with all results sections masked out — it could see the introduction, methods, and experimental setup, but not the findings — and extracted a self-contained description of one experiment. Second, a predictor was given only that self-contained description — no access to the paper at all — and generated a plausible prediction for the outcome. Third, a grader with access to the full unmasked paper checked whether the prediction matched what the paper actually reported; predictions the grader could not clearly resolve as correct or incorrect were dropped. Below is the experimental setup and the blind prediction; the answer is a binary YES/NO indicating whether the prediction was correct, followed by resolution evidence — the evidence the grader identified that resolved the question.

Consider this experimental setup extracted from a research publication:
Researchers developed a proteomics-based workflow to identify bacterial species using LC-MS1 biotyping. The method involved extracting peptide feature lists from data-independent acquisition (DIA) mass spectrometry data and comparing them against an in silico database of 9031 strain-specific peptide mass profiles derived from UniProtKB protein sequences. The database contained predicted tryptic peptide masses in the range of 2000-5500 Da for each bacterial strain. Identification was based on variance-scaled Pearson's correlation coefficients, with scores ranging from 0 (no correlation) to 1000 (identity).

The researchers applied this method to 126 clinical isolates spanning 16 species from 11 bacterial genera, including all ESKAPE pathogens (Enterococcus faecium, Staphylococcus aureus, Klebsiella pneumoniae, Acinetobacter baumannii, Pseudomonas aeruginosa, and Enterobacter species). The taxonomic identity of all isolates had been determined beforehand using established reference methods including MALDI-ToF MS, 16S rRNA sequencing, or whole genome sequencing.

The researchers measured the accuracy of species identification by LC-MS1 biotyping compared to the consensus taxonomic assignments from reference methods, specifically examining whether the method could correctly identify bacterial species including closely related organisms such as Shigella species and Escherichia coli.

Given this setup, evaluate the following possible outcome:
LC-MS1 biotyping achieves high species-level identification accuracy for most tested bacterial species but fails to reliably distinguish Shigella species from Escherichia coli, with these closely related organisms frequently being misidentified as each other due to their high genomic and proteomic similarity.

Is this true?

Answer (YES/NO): NO